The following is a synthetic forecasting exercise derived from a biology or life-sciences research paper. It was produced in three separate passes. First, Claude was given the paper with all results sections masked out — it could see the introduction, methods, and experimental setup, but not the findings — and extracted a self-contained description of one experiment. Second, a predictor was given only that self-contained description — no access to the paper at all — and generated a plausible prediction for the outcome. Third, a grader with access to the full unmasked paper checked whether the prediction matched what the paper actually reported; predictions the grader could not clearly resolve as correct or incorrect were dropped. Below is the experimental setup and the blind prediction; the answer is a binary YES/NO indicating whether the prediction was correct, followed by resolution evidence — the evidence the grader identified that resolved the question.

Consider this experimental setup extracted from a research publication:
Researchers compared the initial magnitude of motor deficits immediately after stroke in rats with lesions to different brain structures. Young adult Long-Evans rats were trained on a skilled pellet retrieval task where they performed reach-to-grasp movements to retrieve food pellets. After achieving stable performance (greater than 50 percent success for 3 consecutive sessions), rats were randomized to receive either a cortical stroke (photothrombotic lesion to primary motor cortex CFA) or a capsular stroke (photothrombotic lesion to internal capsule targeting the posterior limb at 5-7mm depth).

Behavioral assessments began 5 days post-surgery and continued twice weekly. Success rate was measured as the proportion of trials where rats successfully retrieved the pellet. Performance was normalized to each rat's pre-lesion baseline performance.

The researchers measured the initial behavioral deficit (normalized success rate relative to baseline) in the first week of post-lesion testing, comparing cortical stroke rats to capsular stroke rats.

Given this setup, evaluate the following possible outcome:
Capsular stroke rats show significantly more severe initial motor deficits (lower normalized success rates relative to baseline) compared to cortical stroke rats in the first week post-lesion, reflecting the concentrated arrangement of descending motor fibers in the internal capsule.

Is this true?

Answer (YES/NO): NO